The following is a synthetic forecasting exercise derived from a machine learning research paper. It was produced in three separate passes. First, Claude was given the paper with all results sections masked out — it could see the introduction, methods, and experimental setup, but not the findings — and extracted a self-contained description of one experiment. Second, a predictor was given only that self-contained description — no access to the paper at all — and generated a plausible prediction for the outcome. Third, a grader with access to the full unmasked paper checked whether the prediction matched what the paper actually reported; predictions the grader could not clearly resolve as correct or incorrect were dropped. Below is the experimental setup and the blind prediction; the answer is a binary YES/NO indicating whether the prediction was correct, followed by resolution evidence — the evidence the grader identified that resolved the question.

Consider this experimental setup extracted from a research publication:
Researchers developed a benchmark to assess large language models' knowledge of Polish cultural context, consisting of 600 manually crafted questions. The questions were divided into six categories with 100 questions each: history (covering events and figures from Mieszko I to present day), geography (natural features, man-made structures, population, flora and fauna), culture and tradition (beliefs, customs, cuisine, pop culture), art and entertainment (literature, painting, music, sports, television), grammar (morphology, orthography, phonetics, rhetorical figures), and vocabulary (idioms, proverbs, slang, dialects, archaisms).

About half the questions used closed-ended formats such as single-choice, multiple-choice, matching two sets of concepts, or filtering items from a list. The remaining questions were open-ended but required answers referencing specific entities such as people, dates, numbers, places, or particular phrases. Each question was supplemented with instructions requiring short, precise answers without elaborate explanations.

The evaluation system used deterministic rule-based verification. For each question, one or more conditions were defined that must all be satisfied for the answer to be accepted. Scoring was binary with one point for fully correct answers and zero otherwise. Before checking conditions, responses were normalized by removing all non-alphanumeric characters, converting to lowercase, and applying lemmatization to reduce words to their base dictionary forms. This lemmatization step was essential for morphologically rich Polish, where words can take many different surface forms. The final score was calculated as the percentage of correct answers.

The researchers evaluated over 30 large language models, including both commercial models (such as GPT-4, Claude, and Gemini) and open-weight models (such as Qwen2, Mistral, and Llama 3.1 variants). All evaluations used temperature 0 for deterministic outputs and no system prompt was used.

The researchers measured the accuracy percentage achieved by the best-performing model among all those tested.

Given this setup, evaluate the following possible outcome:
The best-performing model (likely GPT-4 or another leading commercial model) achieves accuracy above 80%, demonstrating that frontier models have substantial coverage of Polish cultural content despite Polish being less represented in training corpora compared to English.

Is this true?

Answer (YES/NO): YES